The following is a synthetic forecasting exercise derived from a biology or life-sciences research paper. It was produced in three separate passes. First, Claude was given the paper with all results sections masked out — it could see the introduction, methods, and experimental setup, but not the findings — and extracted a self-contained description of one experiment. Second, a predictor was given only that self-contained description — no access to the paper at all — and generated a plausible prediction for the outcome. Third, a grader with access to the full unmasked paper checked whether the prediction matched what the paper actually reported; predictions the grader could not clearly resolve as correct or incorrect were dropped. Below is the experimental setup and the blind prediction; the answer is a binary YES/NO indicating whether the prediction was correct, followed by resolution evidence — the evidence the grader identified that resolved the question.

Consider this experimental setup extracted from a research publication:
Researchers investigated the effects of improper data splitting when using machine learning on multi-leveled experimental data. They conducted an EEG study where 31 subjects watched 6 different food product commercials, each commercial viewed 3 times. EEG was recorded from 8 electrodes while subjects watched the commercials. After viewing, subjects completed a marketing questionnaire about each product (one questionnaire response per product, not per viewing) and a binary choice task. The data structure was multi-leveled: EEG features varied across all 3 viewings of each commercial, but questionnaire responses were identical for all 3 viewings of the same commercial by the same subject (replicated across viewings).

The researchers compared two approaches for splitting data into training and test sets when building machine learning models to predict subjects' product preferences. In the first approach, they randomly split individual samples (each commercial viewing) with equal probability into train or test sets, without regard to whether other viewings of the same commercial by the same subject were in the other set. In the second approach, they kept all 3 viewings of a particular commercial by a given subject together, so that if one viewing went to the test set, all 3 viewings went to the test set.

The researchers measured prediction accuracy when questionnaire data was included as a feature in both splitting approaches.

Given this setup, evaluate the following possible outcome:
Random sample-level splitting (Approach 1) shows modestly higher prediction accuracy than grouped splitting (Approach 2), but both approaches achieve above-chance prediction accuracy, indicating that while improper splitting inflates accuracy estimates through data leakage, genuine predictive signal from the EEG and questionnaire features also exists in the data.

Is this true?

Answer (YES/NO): NO